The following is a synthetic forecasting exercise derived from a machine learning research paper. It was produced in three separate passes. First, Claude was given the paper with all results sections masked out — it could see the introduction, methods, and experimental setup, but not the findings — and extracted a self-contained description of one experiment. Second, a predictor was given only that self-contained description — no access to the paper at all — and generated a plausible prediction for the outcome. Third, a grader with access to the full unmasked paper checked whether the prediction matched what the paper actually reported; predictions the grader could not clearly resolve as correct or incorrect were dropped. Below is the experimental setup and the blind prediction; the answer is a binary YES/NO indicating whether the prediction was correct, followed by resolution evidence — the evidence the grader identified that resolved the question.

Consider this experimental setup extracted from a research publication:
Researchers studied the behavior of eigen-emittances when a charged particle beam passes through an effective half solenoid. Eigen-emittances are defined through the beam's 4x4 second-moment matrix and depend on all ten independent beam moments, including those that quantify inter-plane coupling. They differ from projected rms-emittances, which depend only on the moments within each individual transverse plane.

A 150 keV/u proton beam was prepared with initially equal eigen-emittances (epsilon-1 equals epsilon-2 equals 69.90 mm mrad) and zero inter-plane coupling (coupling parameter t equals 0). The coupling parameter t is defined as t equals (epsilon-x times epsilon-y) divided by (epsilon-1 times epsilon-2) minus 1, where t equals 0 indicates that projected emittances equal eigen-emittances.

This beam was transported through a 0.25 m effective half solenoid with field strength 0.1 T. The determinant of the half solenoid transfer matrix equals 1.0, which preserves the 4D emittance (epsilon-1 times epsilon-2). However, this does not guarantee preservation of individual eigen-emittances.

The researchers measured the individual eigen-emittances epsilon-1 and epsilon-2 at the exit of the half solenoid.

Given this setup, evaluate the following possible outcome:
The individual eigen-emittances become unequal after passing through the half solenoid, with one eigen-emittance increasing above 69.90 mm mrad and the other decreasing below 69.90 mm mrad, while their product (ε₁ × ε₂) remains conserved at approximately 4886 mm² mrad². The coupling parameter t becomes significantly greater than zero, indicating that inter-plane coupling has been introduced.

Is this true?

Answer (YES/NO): YES